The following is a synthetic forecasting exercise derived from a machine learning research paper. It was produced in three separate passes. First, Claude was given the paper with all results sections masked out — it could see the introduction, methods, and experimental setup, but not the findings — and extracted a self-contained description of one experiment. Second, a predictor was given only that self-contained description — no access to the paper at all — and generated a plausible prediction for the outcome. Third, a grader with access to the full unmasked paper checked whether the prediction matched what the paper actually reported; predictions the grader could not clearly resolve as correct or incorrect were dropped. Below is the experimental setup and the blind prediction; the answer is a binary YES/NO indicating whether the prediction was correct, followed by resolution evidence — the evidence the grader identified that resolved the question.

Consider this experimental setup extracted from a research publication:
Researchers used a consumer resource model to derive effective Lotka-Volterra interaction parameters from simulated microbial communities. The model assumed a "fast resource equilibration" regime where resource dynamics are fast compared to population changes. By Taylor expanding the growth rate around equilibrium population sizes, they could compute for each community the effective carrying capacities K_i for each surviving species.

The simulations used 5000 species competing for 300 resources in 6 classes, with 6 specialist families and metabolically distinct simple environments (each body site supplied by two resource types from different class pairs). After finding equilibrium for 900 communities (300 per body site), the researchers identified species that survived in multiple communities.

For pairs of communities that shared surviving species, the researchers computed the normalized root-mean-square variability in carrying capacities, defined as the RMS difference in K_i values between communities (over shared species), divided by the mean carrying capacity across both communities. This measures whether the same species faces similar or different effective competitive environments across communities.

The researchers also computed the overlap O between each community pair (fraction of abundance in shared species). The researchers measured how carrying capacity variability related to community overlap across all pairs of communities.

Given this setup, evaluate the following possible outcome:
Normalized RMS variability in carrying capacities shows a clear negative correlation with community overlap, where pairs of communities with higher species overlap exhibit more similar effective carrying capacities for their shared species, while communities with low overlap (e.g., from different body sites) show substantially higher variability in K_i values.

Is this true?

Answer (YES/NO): YES